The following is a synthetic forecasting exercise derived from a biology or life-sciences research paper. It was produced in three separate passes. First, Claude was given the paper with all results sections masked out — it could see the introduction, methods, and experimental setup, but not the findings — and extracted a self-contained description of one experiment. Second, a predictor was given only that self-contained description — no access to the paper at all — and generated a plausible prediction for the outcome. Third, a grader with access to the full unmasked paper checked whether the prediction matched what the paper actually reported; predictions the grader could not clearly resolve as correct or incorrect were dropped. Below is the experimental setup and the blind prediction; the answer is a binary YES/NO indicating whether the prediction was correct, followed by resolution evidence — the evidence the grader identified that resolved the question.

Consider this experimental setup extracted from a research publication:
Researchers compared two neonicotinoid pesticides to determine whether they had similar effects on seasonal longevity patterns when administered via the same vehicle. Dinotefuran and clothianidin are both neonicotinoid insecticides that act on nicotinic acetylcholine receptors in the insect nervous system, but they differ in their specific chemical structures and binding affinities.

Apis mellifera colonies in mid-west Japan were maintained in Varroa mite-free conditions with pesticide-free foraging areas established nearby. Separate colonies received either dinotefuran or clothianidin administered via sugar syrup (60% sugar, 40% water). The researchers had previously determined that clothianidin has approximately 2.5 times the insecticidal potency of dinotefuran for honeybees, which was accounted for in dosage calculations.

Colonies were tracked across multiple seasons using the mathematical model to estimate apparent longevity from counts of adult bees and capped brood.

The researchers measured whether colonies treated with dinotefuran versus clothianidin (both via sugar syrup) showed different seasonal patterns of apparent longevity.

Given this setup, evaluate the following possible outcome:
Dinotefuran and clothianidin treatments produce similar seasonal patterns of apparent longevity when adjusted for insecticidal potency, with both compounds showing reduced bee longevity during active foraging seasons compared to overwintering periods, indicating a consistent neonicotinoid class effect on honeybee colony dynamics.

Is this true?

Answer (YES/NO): NO